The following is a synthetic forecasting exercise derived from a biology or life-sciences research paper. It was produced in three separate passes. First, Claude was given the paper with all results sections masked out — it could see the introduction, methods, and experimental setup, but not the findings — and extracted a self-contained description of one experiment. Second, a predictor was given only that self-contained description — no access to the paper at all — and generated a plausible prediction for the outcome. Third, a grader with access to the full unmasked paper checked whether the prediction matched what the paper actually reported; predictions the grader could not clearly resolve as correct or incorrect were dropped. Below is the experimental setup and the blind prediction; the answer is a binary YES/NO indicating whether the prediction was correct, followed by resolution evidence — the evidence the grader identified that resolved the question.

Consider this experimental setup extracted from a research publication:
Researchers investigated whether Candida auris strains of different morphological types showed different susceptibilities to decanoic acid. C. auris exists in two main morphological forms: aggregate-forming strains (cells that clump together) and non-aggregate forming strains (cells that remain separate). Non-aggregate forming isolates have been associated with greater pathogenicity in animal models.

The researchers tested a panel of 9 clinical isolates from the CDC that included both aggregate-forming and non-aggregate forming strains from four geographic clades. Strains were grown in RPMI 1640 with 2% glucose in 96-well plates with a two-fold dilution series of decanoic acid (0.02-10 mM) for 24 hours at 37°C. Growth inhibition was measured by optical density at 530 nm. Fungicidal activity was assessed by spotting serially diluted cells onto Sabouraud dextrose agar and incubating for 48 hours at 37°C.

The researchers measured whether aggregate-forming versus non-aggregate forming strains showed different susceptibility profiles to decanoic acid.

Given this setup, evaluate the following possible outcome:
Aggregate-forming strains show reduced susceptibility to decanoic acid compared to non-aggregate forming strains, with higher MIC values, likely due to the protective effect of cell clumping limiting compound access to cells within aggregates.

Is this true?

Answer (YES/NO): NO